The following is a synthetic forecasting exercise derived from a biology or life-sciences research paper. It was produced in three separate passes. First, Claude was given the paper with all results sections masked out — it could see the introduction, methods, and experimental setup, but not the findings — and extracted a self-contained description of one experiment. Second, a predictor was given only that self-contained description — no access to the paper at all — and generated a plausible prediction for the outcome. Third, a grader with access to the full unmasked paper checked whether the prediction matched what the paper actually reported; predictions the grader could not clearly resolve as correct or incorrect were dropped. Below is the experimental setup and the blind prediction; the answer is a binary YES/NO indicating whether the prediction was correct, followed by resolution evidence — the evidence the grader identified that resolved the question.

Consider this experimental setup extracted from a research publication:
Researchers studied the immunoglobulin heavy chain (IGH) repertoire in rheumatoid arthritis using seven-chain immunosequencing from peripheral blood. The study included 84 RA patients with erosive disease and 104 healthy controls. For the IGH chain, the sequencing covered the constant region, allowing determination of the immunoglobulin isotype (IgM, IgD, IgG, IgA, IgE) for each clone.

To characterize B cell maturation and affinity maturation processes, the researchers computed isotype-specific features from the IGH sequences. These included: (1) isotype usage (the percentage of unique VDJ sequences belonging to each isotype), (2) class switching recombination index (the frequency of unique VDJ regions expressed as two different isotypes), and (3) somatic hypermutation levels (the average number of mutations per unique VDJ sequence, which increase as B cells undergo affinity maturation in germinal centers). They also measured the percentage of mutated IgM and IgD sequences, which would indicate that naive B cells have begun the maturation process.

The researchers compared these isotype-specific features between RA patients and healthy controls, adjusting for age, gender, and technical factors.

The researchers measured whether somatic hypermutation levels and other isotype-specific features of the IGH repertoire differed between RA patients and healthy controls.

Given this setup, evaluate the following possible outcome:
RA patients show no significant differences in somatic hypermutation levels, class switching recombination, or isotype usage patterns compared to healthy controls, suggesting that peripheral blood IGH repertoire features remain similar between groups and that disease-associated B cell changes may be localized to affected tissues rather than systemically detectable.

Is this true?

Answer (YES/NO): NO